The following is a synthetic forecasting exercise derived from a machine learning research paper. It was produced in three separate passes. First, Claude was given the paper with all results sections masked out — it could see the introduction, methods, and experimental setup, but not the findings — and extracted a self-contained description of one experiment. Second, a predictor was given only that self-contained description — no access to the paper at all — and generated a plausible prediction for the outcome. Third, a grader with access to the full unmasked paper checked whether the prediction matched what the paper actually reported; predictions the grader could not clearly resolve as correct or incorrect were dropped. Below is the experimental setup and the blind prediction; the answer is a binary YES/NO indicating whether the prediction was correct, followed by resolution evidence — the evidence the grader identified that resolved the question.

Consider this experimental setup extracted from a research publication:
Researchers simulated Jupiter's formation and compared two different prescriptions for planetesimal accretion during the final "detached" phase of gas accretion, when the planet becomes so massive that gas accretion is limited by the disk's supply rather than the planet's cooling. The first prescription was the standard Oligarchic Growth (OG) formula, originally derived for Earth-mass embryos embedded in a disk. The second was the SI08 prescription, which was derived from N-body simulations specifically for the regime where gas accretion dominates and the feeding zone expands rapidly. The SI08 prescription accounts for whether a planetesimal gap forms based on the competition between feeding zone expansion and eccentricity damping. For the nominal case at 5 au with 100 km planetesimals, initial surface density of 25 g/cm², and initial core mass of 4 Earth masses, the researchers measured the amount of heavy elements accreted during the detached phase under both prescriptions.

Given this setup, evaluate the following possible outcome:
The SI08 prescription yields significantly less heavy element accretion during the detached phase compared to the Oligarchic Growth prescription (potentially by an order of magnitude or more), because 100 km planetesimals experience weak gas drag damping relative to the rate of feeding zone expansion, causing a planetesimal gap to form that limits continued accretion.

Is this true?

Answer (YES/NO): NO